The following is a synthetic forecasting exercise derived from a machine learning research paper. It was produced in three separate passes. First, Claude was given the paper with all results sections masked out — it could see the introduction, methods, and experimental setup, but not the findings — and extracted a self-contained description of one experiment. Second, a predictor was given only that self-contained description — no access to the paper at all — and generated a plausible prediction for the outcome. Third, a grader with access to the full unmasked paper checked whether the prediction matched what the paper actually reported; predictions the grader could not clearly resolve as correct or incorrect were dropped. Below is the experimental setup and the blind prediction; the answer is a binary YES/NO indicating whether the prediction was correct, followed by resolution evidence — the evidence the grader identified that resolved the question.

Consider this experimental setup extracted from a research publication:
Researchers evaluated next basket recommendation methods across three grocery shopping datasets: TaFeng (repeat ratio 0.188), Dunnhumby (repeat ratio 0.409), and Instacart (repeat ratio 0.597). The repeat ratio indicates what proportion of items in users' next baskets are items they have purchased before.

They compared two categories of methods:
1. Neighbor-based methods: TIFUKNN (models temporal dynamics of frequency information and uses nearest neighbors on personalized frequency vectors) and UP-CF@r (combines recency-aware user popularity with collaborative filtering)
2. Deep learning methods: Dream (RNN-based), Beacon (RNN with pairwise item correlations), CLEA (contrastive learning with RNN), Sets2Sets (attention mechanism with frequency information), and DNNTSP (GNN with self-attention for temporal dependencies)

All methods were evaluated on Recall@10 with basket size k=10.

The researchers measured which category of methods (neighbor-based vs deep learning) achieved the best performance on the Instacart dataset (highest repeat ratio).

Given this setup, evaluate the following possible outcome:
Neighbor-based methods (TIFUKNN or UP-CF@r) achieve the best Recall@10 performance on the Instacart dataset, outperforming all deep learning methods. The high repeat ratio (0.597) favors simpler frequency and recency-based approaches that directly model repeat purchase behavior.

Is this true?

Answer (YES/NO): YES